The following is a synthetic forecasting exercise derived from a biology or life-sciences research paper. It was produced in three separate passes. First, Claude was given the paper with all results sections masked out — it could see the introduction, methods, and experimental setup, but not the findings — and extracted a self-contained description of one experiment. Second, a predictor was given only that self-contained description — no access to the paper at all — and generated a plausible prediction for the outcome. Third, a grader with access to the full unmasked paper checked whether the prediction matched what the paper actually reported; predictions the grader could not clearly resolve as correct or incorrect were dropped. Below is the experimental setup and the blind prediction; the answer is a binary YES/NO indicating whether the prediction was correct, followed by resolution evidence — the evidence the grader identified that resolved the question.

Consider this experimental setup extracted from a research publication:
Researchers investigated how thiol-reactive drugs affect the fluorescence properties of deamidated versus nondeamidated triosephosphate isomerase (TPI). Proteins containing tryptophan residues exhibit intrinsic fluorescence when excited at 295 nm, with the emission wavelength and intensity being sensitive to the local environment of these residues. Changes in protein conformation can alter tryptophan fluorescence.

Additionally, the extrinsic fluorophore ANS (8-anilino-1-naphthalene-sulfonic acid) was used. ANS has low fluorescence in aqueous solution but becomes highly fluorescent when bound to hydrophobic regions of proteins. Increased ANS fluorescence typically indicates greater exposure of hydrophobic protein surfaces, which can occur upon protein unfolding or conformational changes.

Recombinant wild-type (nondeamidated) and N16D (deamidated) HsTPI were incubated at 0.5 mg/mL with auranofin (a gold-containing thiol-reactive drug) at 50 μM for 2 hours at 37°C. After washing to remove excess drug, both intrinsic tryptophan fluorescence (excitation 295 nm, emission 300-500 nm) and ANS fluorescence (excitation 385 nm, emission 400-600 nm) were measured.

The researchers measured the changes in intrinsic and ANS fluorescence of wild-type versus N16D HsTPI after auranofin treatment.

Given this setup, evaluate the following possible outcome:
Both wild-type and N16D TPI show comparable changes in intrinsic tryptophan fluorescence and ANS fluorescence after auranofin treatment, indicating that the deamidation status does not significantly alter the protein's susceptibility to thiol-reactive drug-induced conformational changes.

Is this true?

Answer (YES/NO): NO